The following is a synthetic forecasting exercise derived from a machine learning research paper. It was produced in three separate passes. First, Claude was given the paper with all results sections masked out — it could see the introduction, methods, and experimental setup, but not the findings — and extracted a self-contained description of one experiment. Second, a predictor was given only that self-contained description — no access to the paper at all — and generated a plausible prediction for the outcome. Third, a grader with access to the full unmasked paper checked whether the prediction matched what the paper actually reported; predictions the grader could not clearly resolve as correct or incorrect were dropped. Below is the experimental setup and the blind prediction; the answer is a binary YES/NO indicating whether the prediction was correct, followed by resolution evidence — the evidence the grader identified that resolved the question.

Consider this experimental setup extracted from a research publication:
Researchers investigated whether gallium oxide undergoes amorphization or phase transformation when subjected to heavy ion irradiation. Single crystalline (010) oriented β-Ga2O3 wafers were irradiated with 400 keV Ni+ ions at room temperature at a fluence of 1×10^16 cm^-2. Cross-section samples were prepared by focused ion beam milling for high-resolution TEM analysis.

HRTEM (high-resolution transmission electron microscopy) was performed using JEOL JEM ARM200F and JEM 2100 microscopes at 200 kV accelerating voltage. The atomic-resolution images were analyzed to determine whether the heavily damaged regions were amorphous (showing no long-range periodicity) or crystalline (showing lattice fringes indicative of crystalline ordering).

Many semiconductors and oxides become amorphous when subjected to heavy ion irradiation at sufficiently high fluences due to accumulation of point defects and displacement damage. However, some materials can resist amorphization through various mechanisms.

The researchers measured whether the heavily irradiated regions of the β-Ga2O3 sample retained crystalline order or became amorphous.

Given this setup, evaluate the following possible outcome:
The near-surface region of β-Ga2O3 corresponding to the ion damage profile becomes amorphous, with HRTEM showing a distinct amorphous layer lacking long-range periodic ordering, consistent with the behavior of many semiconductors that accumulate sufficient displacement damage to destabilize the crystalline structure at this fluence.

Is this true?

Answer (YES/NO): NO